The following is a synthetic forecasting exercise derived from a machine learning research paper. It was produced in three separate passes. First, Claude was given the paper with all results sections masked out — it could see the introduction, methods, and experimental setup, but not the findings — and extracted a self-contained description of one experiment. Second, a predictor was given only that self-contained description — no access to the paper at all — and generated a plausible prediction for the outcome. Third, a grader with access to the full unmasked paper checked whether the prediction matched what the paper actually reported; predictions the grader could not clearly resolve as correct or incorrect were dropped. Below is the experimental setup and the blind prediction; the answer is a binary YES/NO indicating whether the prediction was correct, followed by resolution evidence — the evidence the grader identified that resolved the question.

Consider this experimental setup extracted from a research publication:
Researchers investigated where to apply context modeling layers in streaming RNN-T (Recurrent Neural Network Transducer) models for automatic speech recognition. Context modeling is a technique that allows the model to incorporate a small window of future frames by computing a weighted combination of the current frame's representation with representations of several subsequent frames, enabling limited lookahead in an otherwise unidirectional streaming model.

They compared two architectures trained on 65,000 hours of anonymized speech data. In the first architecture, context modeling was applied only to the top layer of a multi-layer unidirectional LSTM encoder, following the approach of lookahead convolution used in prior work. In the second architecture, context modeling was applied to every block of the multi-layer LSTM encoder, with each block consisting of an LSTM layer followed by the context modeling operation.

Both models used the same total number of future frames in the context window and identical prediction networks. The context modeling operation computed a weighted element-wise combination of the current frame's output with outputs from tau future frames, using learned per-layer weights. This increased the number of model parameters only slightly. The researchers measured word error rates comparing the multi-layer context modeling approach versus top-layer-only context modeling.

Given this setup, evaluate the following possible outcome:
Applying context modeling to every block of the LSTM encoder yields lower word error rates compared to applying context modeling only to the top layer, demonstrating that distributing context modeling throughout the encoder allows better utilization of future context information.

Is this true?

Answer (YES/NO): YES